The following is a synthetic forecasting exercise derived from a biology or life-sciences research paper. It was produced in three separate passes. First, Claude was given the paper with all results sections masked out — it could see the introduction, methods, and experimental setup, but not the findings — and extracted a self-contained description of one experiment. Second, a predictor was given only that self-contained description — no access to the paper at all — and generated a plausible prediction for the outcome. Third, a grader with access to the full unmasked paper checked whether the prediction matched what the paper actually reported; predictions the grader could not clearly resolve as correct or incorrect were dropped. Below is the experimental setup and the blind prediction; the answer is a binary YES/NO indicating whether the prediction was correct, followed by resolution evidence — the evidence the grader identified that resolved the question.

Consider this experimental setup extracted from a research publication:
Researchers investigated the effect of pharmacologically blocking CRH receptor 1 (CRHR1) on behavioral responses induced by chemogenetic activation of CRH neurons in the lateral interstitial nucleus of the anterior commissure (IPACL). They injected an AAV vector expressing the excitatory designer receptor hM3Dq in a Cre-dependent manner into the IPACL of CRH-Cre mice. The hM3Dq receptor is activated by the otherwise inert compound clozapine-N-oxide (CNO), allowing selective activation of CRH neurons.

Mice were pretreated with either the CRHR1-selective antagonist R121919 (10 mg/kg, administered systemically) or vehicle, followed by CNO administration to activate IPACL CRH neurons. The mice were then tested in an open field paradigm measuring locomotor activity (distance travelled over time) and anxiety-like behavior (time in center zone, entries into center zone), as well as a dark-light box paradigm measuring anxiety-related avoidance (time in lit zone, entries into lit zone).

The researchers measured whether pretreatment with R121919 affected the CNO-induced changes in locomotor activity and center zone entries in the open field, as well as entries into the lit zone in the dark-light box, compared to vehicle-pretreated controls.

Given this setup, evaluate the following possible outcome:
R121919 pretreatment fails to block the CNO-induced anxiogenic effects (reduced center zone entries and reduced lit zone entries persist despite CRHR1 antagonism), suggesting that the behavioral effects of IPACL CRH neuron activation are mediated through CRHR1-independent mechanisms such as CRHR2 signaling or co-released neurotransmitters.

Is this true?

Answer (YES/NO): NO